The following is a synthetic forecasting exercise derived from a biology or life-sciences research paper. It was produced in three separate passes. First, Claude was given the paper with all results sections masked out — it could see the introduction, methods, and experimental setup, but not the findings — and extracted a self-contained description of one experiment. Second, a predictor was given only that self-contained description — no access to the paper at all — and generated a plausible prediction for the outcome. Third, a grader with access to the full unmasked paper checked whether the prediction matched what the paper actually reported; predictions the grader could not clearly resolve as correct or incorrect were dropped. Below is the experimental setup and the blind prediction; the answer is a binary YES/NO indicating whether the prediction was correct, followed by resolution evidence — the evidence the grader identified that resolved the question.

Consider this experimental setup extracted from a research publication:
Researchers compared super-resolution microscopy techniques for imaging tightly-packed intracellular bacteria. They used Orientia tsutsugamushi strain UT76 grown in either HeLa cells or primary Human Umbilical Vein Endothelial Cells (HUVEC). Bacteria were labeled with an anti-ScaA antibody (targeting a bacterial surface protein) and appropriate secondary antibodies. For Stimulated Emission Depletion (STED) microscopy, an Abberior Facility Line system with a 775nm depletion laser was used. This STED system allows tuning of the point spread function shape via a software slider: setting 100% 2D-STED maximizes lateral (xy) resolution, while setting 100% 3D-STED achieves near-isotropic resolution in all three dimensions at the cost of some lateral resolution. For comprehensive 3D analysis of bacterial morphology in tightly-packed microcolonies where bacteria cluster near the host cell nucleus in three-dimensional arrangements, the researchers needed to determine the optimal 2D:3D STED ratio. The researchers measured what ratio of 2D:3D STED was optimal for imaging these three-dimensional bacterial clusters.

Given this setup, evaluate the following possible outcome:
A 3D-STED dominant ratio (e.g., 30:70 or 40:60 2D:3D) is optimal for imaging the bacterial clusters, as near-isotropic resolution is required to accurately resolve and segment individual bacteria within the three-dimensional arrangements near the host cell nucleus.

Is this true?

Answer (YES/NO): NO